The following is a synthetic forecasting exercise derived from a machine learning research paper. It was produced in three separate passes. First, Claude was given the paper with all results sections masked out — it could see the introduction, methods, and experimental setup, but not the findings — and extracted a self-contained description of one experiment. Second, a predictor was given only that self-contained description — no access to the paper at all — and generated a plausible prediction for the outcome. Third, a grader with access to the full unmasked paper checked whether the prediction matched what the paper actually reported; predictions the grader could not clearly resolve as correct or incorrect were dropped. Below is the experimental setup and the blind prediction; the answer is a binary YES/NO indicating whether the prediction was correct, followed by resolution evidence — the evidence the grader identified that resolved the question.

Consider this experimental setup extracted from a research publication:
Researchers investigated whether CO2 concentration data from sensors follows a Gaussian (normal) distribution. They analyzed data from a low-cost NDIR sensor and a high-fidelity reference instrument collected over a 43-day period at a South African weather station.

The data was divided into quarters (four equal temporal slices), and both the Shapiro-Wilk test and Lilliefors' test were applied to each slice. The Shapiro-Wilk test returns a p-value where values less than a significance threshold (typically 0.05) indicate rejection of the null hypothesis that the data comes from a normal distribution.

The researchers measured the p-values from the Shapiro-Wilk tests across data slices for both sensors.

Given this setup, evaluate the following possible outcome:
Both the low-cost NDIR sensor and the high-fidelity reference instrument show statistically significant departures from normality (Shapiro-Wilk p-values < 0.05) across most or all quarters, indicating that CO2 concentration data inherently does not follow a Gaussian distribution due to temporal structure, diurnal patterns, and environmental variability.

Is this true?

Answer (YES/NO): YES